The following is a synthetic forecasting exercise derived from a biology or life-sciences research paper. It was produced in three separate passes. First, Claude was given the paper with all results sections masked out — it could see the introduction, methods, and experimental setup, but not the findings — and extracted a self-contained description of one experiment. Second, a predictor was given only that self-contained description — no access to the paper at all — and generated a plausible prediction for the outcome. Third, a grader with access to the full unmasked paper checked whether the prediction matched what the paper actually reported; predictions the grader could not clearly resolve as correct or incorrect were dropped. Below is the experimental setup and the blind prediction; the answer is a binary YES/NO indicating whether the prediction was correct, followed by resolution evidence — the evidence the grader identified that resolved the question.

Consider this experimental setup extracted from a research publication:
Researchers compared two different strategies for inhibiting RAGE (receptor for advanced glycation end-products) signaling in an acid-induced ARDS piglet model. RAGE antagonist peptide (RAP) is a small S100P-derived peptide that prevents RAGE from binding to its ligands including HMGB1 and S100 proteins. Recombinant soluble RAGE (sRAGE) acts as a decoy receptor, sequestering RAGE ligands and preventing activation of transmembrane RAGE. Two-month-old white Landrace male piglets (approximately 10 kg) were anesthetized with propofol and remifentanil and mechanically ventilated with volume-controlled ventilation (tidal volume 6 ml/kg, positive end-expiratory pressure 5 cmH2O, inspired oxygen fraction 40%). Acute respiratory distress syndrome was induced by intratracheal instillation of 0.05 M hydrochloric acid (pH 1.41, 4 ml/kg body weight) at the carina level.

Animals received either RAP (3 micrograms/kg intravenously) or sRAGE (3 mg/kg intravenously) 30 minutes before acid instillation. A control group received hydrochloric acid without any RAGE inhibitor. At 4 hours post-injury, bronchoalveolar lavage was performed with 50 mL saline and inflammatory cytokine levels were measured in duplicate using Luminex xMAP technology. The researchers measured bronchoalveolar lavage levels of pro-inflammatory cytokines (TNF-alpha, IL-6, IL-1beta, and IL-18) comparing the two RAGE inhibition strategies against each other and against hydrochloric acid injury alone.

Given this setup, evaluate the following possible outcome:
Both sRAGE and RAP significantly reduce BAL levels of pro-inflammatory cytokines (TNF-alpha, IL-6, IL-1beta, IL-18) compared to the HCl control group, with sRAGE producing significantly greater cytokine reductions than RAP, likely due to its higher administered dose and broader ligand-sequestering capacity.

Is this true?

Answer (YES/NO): NO